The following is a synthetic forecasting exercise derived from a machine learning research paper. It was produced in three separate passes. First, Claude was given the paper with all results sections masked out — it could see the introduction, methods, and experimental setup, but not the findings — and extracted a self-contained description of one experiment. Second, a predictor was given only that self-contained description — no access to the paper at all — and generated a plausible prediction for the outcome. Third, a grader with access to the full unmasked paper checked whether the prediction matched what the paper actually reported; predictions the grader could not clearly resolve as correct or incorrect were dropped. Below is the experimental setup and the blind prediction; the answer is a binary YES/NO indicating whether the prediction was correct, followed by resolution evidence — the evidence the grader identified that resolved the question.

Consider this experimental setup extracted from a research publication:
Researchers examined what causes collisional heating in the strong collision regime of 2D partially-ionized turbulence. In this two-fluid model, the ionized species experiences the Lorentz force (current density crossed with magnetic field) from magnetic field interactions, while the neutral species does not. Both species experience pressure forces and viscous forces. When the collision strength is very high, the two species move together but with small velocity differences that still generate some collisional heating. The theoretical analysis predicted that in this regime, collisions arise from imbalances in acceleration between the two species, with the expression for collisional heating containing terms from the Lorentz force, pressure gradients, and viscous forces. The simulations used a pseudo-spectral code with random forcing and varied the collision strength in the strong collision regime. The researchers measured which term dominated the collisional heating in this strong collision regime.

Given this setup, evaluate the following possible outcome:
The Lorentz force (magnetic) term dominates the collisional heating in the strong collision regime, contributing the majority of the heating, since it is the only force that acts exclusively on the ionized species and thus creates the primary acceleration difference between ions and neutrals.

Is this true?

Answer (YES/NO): YES